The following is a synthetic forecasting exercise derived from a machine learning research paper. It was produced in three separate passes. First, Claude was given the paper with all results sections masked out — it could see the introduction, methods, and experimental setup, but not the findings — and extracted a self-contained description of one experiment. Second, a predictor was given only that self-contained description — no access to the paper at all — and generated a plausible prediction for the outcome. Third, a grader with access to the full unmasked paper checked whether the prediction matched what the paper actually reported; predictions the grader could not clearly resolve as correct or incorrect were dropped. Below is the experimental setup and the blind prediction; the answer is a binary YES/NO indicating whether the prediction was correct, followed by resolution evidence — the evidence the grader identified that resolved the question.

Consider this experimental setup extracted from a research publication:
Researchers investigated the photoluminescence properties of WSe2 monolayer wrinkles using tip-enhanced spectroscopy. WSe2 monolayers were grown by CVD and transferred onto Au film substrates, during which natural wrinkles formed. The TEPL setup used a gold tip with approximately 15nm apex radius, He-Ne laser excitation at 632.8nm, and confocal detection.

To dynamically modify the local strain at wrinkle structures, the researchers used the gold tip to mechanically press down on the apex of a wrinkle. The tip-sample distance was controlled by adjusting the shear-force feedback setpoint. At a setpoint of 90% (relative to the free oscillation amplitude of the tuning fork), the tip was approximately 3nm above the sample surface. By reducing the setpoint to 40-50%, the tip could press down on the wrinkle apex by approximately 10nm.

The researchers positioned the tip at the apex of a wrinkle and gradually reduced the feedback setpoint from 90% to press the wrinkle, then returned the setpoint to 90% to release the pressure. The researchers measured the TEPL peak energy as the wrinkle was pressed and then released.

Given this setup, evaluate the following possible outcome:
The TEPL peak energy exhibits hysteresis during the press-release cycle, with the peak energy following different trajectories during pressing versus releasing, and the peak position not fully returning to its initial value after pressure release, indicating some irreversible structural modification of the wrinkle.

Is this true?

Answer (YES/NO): NO